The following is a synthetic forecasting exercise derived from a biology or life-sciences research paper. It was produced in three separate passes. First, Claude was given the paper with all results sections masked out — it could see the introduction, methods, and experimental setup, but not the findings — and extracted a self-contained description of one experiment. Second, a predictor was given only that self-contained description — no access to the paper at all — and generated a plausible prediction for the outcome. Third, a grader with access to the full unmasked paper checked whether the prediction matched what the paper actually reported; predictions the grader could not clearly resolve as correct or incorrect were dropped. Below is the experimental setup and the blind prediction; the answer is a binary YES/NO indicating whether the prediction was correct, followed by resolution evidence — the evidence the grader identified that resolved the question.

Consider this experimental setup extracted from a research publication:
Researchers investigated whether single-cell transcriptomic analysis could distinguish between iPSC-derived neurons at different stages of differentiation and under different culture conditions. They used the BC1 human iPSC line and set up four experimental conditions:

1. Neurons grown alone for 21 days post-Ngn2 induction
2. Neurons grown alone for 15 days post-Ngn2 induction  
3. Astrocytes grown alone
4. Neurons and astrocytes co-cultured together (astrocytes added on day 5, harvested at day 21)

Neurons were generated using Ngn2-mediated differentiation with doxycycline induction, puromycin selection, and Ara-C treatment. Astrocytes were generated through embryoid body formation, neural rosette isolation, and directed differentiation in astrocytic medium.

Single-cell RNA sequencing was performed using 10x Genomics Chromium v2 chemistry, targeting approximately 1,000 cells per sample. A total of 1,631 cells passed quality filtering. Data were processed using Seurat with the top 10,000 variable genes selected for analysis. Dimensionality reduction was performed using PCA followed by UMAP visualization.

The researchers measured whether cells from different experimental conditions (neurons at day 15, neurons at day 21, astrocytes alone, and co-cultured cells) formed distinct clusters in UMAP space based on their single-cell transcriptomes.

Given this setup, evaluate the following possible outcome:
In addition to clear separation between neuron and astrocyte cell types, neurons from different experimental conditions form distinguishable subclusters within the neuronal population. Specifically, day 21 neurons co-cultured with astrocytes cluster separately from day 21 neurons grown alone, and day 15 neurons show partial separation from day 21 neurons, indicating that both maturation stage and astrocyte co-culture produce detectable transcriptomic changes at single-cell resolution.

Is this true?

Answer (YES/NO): NO